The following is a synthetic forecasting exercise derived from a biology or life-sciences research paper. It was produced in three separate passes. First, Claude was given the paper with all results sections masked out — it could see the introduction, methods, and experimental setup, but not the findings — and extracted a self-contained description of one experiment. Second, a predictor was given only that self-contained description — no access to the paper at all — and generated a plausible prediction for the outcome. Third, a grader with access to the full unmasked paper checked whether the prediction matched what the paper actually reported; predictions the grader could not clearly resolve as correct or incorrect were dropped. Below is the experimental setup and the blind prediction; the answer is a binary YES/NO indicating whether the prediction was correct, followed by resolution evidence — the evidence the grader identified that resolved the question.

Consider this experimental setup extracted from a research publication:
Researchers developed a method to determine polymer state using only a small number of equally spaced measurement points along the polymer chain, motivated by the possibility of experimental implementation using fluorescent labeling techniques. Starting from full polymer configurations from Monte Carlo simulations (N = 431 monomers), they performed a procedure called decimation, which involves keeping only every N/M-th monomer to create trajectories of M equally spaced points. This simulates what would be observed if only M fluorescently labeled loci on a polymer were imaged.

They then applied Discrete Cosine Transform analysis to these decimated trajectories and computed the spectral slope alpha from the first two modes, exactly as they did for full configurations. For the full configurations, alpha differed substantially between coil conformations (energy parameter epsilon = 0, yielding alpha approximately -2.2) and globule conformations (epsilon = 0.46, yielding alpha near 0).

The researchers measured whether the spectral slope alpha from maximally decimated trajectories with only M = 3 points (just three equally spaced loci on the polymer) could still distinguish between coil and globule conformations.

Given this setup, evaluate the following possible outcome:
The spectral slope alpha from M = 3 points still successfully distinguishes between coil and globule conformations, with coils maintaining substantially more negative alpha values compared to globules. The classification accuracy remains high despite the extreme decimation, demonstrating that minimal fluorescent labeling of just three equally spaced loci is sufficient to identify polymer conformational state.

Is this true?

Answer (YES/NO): YES